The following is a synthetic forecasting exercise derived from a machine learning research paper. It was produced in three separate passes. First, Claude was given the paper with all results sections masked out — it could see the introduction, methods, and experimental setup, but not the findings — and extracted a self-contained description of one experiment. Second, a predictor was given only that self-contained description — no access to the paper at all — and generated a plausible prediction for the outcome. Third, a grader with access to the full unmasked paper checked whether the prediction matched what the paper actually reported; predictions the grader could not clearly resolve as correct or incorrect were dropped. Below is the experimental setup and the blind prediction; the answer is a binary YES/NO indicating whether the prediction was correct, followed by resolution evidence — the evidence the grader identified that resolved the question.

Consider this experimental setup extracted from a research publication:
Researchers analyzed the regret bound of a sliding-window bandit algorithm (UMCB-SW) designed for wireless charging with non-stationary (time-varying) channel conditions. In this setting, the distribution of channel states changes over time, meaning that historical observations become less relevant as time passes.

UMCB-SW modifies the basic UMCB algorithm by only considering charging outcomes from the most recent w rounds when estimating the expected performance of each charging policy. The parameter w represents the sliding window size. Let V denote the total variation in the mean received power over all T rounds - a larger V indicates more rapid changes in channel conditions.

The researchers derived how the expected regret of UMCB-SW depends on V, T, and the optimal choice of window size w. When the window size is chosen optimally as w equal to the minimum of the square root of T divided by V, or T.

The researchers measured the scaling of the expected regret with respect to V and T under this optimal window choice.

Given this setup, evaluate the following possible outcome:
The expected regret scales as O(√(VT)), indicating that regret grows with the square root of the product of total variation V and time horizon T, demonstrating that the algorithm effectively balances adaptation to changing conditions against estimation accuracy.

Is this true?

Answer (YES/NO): YES